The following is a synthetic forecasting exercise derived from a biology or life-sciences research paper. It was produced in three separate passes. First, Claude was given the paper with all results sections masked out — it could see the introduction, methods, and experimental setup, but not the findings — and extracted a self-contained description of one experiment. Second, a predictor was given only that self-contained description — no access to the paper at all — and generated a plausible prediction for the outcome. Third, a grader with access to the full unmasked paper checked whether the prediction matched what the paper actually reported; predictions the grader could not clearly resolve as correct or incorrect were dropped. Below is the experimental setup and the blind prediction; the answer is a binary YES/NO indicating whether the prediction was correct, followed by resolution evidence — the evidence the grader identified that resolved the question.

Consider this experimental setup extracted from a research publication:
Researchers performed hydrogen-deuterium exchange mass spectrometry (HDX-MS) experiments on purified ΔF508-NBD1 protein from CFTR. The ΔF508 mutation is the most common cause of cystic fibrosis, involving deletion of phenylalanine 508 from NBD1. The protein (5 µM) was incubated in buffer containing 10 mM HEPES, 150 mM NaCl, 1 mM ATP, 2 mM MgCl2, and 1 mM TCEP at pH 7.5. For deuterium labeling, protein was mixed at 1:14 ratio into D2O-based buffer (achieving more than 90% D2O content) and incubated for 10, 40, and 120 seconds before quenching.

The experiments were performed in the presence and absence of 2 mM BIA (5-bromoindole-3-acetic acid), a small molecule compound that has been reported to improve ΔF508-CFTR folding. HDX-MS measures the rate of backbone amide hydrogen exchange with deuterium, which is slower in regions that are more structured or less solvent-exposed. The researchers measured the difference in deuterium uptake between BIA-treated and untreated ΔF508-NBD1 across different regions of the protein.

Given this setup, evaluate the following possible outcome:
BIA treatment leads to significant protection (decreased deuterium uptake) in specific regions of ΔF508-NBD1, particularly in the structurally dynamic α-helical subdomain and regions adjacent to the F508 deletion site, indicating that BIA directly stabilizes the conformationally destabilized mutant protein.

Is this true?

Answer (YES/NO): NO